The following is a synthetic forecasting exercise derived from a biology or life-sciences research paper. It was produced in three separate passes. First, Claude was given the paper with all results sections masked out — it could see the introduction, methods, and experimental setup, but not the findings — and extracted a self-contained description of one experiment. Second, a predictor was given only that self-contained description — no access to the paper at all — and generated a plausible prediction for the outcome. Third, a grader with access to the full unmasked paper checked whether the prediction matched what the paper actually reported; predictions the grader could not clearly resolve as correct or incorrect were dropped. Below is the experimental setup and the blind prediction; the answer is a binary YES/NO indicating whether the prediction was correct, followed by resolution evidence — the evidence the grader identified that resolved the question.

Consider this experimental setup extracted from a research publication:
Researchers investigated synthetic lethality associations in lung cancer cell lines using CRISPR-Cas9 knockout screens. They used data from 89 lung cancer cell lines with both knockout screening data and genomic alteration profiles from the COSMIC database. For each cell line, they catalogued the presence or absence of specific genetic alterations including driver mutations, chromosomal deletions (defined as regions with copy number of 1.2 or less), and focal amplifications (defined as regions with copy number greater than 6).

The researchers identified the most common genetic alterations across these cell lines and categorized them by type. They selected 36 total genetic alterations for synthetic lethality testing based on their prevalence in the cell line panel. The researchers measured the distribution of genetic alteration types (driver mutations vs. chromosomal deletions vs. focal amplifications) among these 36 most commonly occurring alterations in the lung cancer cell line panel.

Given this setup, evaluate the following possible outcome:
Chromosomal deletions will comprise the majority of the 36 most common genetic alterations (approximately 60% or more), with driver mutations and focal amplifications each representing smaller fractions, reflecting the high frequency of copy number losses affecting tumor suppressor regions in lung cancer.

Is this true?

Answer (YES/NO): NO